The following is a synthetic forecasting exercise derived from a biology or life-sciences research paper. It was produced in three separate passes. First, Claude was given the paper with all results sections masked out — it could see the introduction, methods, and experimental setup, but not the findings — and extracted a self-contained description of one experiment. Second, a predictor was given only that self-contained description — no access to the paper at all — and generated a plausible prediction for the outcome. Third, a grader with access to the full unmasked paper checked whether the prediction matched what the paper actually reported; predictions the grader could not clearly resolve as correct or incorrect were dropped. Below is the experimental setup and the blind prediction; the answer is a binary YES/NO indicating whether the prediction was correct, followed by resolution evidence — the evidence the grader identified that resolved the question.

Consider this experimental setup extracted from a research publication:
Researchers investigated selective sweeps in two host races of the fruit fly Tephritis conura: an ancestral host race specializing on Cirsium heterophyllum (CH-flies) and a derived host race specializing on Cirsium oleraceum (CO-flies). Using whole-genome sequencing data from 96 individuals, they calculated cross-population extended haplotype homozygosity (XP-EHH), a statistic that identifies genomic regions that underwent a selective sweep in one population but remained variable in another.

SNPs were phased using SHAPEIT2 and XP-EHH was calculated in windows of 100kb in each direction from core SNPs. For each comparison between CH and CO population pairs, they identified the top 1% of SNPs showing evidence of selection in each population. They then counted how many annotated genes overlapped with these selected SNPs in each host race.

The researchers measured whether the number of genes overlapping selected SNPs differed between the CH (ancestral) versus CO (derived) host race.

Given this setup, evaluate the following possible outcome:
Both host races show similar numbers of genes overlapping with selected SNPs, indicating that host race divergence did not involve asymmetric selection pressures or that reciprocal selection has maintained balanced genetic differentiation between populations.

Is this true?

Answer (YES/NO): NO